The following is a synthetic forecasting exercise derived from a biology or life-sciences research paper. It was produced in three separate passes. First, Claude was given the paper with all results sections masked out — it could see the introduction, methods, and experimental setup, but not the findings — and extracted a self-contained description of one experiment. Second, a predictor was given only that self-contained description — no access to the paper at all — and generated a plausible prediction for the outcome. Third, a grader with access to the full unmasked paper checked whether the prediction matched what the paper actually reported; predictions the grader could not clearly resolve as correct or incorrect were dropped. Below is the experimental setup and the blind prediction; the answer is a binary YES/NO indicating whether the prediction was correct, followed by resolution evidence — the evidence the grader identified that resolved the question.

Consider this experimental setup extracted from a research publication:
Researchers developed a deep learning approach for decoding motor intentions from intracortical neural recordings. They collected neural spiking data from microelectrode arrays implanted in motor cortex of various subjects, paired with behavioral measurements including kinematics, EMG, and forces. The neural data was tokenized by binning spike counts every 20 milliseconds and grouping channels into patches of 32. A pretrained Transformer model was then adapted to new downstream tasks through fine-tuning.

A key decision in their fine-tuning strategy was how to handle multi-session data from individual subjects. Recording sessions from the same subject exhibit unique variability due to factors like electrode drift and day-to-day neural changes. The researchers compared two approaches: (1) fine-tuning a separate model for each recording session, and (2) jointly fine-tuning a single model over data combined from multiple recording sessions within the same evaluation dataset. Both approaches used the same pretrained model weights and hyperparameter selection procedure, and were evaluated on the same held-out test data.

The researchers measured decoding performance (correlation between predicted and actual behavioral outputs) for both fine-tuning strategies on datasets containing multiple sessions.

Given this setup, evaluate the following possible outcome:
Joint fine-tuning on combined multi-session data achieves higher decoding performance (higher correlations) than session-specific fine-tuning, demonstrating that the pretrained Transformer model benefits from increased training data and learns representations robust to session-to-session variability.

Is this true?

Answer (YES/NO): YES